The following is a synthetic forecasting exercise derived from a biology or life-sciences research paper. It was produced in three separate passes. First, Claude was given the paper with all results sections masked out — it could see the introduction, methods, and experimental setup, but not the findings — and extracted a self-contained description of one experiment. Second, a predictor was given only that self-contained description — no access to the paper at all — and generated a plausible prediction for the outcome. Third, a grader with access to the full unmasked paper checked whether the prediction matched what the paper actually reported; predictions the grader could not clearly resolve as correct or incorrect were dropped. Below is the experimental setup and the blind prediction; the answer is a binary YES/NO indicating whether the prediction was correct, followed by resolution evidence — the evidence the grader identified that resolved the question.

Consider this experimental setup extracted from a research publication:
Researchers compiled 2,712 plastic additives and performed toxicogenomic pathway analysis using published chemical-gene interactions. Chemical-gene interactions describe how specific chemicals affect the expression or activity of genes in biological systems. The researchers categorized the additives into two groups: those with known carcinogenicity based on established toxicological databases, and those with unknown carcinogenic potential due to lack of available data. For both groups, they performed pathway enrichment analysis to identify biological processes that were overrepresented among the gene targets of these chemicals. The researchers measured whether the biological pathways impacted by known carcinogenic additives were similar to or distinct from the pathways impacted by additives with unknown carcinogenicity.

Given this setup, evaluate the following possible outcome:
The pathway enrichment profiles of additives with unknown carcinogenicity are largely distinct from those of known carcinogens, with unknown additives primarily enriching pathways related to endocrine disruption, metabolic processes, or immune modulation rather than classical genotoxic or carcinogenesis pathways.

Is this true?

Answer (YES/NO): NO